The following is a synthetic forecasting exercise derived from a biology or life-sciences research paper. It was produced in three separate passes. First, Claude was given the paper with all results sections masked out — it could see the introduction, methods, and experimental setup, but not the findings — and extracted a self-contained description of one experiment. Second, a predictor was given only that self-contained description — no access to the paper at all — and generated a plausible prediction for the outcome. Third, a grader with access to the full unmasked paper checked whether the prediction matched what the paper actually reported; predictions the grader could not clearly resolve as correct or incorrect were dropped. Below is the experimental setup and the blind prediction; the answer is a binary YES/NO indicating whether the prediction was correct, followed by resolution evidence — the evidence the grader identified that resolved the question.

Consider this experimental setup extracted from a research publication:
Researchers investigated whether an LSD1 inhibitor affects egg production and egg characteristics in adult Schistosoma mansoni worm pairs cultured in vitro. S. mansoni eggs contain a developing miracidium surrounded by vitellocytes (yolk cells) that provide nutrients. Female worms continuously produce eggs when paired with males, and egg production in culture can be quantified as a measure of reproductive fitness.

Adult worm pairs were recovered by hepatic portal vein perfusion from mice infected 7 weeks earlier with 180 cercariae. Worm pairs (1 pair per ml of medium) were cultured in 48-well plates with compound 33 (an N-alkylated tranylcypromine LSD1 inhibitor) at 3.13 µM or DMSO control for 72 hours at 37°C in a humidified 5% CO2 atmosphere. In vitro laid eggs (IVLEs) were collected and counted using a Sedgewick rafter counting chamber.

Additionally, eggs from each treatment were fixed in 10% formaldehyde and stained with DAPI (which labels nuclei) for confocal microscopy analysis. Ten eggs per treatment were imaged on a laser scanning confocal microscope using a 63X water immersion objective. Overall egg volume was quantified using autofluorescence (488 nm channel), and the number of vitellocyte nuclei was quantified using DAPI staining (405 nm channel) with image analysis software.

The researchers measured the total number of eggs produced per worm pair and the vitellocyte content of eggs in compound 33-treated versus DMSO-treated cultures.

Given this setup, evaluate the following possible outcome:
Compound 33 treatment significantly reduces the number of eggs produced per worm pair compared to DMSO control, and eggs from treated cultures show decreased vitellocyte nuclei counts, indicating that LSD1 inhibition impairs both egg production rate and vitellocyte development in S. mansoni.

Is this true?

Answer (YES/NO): NO